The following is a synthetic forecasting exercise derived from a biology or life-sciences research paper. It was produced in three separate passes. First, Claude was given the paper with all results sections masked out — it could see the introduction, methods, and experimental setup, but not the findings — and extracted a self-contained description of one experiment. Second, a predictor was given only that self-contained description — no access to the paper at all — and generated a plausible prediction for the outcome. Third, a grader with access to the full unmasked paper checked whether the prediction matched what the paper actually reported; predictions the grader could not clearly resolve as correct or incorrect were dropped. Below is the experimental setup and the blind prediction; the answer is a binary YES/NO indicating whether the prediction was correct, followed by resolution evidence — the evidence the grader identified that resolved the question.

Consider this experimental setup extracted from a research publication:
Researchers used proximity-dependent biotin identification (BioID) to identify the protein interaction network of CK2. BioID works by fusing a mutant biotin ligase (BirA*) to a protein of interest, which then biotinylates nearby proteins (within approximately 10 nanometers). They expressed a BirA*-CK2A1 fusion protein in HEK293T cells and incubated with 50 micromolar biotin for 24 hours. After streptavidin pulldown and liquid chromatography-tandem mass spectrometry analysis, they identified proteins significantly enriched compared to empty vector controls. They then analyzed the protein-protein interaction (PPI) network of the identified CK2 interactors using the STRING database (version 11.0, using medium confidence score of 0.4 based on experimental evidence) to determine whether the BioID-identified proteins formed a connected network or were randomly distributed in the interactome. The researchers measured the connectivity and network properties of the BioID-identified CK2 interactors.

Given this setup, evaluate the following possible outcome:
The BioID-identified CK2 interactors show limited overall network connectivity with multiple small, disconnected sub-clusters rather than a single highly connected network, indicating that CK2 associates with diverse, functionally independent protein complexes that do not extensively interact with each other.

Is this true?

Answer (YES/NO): NO